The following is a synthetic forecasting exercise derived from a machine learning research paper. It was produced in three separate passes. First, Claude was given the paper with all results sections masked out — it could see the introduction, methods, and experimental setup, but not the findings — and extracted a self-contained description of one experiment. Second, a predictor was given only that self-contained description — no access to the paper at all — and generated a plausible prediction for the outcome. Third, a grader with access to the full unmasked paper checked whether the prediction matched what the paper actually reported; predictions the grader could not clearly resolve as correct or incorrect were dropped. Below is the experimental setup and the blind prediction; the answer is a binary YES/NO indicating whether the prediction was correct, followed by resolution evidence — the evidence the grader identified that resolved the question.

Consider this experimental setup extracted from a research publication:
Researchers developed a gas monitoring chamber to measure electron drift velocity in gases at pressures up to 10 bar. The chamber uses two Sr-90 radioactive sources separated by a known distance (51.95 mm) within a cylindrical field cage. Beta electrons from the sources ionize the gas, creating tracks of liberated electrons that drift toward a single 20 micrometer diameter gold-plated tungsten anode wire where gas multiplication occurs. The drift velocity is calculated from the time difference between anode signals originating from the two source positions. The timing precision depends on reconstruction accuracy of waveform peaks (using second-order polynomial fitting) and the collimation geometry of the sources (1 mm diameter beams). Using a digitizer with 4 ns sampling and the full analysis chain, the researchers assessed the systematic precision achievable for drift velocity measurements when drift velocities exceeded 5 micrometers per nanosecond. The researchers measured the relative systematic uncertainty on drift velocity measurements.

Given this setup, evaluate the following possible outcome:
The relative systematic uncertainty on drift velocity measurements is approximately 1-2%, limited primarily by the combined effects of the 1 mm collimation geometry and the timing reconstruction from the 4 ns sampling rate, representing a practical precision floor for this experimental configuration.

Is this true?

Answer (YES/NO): NO